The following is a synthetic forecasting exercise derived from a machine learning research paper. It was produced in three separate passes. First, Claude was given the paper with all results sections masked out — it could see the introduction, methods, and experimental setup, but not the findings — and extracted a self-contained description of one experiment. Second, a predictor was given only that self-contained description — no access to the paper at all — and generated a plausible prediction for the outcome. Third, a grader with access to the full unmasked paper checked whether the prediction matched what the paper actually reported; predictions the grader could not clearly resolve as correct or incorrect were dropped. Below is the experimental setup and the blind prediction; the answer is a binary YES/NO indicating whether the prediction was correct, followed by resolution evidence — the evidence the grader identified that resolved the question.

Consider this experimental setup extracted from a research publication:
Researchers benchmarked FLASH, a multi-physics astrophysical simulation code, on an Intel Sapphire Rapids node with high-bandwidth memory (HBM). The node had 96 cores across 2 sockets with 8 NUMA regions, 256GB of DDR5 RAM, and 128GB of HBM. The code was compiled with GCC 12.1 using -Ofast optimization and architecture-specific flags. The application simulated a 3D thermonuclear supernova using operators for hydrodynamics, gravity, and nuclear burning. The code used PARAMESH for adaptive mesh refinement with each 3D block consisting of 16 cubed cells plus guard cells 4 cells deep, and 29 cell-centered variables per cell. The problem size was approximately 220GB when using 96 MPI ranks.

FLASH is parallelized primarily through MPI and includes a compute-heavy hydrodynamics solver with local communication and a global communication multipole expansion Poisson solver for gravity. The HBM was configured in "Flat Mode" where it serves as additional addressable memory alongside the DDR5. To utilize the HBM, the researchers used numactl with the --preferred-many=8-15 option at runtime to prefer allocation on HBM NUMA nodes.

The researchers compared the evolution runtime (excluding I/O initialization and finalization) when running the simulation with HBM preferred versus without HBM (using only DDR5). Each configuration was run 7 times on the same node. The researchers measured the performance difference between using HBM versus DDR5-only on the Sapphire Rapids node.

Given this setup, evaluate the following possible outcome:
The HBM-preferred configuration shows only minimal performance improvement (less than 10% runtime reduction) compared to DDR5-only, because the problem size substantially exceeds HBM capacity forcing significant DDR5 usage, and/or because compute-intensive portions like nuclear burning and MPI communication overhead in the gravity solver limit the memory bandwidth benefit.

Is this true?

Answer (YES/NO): YES